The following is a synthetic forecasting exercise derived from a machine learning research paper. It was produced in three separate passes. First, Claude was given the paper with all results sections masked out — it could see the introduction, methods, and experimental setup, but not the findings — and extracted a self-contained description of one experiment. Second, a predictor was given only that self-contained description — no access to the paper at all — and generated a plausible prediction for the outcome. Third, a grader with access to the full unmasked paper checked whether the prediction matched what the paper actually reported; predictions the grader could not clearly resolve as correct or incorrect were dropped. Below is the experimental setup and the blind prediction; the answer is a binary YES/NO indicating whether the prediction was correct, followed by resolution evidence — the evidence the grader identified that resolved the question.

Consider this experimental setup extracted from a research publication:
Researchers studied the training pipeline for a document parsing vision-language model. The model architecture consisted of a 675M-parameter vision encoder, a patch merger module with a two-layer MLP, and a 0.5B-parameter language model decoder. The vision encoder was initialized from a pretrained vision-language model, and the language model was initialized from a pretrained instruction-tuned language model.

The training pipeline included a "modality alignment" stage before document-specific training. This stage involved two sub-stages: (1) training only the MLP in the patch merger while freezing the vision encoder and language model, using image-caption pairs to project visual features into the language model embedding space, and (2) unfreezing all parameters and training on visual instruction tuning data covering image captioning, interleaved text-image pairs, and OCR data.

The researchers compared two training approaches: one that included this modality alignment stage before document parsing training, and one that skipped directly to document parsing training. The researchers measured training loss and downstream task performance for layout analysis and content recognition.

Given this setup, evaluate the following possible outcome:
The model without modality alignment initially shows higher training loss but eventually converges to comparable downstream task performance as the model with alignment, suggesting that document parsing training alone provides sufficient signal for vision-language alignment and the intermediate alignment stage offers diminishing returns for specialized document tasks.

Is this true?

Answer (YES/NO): NO